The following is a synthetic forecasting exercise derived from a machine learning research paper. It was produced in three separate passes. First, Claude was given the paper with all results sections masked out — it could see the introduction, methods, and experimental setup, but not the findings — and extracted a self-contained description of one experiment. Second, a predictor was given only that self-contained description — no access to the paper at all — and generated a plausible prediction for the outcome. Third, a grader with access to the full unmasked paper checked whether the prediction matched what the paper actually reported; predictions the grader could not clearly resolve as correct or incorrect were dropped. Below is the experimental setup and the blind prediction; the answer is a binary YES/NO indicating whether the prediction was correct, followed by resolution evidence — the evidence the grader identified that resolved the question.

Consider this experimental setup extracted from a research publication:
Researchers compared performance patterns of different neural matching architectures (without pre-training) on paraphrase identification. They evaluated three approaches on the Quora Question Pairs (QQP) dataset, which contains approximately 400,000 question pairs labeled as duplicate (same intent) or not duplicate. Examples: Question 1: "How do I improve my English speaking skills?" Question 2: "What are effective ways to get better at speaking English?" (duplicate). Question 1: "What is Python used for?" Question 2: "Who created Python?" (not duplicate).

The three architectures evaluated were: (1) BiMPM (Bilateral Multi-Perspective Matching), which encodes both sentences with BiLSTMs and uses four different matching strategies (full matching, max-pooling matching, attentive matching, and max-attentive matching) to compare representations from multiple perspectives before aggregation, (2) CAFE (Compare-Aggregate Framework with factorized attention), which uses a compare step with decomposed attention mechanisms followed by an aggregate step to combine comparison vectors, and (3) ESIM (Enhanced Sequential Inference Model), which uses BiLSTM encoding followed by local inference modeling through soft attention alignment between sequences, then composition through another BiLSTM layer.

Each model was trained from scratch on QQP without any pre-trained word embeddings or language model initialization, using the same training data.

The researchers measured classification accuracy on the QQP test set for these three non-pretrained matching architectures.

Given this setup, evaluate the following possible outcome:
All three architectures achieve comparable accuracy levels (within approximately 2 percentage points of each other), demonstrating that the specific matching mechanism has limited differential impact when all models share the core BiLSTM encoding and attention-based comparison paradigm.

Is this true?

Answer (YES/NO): NO